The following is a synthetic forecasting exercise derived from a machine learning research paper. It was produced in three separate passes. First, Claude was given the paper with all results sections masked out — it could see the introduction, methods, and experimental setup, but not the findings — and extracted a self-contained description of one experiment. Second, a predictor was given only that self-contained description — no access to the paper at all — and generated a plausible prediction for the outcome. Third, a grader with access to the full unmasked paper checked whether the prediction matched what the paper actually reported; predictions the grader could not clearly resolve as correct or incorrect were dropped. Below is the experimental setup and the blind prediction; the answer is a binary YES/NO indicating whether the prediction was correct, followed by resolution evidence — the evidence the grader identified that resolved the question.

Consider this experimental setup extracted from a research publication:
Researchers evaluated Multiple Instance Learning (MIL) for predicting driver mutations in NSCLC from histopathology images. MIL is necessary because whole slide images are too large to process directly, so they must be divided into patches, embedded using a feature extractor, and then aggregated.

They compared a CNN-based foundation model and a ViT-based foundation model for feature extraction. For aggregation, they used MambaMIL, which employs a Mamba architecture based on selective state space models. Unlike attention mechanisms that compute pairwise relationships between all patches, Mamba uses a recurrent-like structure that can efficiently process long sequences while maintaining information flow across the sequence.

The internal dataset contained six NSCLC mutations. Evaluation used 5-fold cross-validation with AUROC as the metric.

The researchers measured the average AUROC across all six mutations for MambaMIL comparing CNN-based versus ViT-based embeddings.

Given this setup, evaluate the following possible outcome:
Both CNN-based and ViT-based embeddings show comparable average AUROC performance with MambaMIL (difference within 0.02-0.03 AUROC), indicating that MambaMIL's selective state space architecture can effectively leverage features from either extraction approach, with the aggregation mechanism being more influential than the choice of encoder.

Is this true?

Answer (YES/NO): NO